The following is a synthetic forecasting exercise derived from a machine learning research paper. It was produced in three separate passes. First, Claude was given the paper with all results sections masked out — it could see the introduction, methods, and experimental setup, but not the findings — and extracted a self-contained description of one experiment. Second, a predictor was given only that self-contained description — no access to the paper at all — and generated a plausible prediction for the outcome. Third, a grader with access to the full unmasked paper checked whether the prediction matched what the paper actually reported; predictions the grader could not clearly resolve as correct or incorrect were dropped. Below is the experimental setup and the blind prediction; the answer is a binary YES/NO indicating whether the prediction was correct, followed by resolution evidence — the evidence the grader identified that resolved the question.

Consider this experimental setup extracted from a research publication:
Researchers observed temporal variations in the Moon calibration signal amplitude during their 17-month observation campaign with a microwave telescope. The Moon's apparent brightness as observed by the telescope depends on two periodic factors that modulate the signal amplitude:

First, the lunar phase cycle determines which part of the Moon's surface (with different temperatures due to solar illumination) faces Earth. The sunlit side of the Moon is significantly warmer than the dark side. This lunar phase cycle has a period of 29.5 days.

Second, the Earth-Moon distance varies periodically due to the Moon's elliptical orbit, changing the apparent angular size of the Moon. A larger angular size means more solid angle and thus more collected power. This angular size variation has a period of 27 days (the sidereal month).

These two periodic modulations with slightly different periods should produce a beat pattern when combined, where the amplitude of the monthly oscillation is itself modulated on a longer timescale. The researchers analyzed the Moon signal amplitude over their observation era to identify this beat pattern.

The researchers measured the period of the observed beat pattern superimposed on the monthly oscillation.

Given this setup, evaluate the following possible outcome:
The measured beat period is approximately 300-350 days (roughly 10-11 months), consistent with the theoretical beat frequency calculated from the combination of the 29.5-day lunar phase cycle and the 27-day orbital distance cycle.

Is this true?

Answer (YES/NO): NO